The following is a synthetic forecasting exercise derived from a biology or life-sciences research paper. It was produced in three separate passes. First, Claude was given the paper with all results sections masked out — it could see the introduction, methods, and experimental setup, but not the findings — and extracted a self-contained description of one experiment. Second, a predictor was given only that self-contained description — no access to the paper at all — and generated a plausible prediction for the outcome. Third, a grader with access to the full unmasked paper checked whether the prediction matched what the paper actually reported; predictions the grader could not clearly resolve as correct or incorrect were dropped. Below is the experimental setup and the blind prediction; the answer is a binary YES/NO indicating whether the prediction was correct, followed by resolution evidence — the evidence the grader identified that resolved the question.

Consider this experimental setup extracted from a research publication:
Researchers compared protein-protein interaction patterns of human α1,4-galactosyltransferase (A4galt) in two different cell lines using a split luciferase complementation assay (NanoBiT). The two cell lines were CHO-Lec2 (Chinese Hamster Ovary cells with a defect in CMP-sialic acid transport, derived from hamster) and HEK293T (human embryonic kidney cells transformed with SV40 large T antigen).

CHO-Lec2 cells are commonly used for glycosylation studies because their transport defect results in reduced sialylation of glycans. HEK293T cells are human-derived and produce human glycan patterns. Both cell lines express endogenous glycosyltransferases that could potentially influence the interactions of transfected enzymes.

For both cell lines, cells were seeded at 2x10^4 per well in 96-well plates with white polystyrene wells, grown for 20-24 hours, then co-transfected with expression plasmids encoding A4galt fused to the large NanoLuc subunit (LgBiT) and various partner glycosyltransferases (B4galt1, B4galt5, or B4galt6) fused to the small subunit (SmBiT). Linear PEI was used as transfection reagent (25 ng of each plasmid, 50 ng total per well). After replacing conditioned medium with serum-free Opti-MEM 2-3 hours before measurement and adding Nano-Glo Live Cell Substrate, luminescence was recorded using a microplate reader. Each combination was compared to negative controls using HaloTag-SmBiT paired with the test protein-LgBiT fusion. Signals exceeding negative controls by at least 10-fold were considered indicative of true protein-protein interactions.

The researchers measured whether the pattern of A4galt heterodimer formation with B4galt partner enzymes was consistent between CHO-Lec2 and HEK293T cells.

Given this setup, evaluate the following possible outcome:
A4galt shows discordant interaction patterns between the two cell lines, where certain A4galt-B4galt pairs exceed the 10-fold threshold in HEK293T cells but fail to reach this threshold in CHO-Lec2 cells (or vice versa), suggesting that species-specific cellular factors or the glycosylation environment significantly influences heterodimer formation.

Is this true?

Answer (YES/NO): NO